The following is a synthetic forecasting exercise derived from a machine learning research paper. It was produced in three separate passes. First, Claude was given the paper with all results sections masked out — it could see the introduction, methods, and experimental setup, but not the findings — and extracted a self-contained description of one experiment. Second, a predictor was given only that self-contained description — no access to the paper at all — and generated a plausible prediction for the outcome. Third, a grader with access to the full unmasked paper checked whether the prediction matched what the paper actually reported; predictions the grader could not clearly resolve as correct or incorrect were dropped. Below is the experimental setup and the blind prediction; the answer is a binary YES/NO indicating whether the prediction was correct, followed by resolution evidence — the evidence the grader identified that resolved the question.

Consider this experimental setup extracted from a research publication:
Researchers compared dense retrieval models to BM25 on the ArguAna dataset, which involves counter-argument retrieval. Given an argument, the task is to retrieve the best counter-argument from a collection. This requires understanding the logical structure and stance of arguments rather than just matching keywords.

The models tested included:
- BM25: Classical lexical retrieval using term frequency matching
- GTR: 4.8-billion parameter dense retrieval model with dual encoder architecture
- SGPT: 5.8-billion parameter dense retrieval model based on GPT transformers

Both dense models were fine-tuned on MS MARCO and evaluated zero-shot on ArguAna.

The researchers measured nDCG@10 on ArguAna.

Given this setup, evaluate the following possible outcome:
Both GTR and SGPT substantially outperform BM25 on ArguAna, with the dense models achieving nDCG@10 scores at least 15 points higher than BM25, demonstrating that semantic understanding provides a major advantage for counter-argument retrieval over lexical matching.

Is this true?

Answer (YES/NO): YES